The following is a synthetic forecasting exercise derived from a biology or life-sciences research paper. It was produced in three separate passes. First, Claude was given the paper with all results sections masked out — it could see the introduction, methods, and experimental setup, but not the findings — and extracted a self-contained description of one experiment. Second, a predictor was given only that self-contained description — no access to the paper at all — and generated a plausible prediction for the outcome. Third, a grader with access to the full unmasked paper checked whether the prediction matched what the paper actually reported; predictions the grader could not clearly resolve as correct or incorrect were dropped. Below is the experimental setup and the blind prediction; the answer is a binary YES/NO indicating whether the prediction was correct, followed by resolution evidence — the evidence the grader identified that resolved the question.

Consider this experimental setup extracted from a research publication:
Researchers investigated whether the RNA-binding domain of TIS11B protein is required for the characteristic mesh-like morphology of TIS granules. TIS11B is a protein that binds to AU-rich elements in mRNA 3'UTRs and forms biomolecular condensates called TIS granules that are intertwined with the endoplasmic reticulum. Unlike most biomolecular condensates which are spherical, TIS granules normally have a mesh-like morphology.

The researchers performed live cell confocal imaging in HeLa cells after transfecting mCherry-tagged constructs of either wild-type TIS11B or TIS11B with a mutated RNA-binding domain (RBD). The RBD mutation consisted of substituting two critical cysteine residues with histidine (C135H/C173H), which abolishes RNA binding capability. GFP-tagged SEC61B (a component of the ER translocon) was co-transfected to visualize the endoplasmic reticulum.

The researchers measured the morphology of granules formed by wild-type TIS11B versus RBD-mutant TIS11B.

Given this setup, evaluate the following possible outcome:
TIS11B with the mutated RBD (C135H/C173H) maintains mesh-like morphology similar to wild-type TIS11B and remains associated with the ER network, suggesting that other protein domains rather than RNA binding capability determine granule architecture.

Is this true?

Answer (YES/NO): NO